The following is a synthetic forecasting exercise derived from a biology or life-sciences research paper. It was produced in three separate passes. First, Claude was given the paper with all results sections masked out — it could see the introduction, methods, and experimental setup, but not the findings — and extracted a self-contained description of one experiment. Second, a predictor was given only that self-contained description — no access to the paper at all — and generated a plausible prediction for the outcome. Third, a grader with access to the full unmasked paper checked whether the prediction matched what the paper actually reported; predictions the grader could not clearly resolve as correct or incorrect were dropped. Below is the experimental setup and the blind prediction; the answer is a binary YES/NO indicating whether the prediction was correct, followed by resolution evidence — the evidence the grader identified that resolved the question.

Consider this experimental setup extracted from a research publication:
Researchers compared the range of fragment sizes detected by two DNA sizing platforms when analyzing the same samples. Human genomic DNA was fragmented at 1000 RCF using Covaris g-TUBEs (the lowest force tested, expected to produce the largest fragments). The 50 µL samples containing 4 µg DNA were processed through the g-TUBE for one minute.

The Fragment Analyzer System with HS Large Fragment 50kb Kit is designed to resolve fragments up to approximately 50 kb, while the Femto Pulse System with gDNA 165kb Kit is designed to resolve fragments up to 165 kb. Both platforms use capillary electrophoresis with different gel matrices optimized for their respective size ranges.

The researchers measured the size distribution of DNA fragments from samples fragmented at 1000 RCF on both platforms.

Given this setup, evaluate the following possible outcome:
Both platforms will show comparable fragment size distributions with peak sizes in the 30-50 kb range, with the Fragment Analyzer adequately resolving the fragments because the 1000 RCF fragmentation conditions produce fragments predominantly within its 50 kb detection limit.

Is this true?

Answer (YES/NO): NO